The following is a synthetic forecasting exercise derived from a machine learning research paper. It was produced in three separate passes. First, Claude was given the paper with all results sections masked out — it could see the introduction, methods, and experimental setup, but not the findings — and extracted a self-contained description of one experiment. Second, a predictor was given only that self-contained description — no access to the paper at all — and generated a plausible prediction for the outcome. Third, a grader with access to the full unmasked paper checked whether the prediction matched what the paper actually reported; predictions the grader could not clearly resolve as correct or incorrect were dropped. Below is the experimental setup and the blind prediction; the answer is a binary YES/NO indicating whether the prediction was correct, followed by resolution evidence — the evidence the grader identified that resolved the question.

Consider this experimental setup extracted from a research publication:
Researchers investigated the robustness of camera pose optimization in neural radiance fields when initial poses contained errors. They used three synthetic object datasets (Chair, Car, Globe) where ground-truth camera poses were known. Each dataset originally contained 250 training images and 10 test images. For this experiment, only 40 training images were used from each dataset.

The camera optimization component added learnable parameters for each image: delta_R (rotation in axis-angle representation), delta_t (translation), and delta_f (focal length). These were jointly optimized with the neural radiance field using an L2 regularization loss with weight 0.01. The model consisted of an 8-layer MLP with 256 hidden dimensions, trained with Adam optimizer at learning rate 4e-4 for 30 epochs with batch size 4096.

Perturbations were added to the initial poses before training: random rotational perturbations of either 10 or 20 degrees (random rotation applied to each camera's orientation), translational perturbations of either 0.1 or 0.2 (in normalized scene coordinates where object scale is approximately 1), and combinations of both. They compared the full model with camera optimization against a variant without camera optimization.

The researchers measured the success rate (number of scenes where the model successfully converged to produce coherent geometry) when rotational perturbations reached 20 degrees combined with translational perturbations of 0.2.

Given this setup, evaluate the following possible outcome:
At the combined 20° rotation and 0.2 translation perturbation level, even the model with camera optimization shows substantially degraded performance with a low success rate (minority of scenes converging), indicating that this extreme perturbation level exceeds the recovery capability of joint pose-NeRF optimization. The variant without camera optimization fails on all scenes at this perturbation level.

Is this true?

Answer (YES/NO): NO